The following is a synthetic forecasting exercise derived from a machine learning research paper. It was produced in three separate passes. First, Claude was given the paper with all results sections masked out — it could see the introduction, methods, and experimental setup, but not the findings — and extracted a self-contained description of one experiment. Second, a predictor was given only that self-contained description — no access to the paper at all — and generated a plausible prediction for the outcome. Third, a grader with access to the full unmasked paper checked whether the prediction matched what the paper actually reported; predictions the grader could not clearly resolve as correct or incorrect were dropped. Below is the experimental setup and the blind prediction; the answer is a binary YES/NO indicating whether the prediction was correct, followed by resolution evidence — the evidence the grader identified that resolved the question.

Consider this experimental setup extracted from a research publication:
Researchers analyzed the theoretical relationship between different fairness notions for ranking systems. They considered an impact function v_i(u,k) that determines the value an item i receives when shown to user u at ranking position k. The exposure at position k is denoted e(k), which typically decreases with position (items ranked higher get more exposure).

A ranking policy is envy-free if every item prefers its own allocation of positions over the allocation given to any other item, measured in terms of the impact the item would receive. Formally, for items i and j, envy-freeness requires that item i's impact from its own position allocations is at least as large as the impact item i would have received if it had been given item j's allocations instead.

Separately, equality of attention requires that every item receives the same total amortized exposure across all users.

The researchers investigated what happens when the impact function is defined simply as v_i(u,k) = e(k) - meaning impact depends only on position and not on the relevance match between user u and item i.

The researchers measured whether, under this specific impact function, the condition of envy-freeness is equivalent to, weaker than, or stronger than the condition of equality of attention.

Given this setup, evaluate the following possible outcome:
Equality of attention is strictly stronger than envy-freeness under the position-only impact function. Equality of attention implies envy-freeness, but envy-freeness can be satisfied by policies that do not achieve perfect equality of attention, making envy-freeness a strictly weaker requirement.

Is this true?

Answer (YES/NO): NO